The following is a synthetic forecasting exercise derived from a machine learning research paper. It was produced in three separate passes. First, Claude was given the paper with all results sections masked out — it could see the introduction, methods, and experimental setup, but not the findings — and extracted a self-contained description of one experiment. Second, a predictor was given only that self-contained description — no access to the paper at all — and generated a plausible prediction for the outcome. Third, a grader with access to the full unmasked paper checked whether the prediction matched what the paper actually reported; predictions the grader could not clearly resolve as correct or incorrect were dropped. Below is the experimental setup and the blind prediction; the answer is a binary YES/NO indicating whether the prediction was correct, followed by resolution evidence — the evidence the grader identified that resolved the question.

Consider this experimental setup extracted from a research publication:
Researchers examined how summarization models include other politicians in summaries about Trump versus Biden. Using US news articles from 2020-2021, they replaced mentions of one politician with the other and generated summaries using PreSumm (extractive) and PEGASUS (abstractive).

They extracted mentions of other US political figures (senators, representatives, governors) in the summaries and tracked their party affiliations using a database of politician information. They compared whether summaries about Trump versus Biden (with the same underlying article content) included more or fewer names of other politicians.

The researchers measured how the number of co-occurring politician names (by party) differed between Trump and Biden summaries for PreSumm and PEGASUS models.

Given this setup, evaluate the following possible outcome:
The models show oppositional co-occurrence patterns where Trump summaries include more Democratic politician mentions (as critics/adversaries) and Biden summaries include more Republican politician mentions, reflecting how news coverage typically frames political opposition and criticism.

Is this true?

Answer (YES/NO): NO